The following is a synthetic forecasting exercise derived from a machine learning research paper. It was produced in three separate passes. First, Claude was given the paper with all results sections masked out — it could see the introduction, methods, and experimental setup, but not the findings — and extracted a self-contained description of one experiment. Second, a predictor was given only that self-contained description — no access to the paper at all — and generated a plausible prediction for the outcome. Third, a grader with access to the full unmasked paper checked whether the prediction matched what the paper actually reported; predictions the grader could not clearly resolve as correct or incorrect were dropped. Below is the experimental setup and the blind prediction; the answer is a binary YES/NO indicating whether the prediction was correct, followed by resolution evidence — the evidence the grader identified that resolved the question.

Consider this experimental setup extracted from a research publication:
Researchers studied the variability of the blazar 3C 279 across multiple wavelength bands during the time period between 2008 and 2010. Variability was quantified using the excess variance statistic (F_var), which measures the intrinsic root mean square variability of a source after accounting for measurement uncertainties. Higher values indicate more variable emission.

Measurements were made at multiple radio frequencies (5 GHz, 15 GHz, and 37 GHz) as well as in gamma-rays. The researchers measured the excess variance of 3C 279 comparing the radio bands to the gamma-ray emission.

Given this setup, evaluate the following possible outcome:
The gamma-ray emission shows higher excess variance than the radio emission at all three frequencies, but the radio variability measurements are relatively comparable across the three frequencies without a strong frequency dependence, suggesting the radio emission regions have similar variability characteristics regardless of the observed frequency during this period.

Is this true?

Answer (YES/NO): YES